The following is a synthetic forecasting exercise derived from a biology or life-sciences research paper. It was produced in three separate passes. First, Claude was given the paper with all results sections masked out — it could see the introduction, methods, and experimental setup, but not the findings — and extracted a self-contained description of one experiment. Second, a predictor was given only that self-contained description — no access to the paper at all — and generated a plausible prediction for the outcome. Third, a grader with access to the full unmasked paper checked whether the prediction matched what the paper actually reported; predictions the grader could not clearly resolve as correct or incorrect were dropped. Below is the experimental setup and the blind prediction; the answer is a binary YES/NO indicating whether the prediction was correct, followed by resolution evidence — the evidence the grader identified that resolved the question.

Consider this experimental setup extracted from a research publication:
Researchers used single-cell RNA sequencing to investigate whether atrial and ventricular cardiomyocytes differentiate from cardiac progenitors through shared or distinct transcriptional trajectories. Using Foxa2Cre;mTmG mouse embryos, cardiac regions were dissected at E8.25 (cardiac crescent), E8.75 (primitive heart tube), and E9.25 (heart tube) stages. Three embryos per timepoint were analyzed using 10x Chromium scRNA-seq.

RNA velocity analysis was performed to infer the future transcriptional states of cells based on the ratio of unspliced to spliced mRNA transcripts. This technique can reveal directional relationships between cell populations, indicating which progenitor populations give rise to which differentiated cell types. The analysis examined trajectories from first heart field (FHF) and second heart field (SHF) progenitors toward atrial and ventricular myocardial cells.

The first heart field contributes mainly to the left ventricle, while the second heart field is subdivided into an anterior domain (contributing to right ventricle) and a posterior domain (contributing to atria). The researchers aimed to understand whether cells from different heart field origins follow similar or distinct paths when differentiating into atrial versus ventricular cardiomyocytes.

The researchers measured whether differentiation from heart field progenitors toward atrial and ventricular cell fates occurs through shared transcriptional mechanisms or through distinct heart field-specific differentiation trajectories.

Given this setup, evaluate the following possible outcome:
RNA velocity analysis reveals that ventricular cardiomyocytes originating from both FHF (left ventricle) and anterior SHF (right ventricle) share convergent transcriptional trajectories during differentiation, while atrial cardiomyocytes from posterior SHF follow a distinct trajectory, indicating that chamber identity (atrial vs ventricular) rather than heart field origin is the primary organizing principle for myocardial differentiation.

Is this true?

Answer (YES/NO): NO